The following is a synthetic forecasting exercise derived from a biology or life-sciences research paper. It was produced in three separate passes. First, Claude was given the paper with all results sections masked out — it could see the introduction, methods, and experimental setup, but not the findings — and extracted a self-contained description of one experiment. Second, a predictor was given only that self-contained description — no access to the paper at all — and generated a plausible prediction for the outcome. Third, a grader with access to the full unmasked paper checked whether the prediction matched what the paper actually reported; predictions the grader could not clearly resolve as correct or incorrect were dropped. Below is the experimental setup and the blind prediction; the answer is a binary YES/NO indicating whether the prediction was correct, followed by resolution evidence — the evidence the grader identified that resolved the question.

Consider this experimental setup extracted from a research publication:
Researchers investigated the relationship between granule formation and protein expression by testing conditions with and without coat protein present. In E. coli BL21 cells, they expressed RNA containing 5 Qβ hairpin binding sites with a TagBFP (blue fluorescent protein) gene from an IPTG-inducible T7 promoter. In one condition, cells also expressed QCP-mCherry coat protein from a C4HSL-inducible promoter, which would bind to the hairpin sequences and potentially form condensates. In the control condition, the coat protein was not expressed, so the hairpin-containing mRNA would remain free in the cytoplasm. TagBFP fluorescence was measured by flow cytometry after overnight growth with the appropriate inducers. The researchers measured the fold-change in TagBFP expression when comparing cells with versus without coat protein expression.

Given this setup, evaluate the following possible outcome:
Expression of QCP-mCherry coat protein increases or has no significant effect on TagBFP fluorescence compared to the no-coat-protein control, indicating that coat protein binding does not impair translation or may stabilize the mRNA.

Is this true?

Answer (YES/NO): YES